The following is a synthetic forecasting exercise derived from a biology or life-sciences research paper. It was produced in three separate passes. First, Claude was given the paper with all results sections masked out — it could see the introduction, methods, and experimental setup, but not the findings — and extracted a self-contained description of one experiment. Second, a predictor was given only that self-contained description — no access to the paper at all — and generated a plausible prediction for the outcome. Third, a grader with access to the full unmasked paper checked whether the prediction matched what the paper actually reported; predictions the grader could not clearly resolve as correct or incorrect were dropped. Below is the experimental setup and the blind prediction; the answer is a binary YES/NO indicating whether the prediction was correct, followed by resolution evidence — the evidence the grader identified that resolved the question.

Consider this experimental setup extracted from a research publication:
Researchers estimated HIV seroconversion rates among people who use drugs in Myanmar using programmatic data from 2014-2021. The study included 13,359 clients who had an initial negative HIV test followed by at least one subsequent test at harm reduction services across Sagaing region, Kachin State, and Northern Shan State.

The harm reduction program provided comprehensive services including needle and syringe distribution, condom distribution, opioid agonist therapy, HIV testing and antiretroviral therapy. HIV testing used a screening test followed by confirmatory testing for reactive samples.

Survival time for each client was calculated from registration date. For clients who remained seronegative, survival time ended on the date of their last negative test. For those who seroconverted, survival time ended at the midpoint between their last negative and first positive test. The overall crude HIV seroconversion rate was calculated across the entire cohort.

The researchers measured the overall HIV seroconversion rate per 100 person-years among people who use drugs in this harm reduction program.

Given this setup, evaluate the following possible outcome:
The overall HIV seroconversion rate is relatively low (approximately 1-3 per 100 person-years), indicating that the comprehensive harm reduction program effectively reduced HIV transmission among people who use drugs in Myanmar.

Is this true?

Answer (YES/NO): NO